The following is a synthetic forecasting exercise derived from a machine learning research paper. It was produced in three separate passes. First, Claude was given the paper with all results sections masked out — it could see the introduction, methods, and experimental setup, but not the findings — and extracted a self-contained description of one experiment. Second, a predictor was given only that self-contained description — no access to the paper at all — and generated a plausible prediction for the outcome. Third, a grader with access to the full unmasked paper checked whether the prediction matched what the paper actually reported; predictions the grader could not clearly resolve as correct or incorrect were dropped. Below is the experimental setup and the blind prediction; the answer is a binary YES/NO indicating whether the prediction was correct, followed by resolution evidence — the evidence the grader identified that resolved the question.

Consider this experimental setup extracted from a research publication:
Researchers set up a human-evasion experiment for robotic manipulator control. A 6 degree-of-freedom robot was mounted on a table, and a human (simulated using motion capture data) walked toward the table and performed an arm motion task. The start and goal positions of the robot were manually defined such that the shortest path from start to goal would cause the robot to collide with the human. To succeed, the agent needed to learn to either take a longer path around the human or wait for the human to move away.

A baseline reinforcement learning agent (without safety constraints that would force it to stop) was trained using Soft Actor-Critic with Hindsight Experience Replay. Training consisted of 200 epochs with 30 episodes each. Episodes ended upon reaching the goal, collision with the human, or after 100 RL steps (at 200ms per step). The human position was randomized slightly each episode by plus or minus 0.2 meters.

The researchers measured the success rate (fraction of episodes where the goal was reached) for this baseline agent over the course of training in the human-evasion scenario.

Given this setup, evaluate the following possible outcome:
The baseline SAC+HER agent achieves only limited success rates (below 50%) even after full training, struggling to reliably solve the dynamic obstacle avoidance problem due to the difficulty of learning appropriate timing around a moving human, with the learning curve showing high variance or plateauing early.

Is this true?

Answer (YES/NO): YES